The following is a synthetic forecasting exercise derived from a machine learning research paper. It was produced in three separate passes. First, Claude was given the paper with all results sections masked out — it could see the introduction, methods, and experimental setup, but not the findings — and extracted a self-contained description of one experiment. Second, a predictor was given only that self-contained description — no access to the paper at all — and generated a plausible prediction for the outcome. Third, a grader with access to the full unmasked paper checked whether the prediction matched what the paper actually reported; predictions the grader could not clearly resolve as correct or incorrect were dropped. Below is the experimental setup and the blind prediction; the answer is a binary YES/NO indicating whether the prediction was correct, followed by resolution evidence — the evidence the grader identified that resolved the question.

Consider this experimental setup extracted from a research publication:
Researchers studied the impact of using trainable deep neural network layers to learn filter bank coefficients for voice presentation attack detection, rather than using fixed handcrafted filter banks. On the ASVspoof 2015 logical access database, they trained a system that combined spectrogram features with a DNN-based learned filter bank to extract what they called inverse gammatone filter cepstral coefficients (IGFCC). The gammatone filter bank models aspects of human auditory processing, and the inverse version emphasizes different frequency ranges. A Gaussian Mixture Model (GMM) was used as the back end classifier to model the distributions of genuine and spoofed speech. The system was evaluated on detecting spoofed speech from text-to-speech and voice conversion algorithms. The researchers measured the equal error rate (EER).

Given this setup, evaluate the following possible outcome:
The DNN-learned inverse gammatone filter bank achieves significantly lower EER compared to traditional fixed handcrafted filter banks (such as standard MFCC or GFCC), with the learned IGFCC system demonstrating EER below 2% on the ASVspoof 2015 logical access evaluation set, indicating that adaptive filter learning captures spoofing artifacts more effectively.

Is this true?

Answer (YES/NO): YES